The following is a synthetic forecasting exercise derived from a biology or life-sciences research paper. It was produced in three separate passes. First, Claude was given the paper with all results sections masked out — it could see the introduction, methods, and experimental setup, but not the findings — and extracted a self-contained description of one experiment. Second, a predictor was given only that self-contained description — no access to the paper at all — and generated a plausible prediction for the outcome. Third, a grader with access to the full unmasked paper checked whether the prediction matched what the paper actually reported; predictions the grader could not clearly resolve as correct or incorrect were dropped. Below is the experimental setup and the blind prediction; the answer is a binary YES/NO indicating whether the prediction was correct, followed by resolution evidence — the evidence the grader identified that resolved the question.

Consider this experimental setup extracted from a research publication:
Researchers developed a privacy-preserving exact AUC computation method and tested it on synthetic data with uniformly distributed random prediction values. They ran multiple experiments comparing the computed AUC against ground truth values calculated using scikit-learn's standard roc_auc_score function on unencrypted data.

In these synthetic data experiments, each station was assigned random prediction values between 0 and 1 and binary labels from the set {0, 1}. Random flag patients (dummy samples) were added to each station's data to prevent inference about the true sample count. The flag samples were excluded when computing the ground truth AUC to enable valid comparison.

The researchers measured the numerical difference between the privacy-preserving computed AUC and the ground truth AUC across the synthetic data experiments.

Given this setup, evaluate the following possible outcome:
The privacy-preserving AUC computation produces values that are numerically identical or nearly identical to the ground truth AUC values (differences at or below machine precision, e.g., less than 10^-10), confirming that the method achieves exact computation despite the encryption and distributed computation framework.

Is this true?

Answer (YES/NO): YES